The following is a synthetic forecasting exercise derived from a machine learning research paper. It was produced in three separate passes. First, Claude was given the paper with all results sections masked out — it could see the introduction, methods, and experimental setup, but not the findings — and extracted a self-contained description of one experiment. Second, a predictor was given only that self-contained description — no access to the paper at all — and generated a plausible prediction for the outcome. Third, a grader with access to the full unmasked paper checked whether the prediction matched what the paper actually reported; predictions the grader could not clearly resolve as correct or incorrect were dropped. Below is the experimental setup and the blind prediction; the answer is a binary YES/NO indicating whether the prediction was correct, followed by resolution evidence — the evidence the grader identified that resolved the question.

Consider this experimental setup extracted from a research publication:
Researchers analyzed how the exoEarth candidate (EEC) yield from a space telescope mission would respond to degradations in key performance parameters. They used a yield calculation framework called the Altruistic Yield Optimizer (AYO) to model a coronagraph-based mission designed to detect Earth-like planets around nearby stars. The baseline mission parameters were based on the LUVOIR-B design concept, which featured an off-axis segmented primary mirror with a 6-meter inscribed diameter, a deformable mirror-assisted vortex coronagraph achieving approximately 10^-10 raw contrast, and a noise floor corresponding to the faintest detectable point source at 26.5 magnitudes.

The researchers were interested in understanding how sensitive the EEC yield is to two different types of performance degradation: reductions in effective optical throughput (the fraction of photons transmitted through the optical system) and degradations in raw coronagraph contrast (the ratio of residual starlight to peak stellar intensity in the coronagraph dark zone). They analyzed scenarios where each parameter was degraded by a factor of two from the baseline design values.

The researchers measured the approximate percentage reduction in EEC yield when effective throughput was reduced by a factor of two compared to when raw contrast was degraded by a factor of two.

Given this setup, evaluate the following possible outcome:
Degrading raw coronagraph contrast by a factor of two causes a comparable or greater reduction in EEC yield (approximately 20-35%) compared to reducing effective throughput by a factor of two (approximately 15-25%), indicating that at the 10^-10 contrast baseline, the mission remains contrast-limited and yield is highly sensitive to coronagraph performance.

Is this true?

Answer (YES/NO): NO